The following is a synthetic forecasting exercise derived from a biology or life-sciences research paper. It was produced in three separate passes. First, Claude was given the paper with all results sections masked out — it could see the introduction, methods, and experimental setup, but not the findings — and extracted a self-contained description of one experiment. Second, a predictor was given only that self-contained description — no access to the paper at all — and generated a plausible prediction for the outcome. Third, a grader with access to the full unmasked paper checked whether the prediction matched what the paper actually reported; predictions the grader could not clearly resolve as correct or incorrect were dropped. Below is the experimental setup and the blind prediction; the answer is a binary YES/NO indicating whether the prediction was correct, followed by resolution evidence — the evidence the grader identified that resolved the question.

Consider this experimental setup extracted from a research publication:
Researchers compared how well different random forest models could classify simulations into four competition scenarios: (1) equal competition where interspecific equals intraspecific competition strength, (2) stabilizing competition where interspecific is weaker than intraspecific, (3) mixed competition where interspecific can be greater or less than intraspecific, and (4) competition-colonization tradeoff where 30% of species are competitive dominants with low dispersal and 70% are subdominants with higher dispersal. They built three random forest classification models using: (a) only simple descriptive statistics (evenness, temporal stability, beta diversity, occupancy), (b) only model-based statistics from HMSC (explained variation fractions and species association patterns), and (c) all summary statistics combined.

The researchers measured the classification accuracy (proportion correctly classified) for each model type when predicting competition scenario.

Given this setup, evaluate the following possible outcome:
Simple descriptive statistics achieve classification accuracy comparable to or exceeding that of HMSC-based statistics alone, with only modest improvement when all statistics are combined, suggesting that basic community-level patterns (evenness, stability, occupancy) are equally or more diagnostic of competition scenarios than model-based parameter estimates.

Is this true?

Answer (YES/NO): YES